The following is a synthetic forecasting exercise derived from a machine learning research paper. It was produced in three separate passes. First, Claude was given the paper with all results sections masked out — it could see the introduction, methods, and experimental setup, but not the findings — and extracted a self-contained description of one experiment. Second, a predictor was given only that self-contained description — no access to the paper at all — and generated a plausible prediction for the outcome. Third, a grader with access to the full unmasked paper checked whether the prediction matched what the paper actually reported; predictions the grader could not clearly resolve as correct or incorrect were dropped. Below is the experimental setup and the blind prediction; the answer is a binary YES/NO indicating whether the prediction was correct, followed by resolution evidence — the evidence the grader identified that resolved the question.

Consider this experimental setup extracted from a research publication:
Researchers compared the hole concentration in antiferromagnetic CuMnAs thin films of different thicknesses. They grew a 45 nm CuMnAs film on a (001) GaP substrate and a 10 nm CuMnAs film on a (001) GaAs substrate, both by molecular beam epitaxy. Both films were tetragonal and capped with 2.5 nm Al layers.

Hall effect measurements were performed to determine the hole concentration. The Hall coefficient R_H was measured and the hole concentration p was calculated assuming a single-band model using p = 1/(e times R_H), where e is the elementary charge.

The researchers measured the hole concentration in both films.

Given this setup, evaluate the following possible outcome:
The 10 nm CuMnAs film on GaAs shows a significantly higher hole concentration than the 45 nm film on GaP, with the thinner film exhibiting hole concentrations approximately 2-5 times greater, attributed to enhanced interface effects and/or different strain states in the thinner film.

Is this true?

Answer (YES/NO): NO